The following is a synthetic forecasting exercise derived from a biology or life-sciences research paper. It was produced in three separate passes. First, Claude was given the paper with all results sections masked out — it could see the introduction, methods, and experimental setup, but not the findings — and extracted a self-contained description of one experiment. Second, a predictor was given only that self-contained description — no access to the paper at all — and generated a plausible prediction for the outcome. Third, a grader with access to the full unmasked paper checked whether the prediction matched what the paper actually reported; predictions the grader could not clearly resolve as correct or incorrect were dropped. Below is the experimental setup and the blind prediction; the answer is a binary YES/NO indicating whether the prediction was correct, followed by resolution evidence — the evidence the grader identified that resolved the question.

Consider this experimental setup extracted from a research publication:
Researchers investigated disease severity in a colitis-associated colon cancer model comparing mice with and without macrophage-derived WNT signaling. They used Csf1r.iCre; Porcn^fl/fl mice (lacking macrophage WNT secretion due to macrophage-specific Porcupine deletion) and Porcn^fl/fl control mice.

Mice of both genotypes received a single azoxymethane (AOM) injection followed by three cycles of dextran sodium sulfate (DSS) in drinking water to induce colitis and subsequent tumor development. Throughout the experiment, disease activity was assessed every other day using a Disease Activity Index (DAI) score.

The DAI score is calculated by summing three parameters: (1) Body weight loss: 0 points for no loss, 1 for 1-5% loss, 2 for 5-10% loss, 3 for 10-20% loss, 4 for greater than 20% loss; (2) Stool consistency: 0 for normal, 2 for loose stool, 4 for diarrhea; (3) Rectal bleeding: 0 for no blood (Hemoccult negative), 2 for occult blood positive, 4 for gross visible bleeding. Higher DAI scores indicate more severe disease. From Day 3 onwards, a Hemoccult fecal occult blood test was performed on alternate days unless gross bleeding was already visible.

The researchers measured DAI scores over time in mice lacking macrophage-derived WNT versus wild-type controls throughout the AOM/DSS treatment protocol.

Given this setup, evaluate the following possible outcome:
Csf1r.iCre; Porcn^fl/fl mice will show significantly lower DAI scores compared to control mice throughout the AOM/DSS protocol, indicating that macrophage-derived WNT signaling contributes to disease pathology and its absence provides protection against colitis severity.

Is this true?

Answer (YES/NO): NO